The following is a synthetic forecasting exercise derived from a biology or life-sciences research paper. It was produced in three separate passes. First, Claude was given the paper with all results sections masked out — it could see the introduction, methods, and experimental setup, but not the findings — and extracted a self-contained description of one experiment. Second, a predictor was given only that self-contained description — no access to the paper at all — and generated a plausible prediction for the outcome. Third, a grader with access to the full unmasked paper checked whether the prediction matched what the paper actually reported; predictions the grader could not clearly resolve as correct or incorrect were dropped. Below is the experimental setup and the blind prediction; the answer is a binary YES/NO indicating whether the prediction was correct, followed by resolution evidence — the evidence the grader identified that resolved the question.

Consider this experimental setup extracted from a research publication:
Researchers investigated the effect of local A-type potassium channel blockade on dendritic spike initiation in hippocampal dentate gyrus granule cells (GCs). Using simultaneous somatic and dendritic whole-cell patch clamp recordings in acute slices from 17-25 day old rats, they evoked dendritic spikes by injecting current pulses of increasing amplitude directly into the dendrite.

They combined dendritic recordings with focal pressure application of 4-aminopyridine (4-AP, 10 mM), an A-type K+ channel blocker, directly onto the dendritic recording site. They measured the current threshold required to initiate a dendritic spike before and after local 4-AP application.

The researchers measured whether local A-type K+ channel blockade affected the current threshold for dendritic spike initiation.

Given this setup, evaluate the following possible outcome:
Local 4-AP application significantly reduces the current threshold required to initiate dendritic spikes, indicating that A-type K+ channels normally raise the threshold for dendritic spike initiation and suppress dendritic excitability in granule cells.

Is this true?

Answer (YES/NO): YES